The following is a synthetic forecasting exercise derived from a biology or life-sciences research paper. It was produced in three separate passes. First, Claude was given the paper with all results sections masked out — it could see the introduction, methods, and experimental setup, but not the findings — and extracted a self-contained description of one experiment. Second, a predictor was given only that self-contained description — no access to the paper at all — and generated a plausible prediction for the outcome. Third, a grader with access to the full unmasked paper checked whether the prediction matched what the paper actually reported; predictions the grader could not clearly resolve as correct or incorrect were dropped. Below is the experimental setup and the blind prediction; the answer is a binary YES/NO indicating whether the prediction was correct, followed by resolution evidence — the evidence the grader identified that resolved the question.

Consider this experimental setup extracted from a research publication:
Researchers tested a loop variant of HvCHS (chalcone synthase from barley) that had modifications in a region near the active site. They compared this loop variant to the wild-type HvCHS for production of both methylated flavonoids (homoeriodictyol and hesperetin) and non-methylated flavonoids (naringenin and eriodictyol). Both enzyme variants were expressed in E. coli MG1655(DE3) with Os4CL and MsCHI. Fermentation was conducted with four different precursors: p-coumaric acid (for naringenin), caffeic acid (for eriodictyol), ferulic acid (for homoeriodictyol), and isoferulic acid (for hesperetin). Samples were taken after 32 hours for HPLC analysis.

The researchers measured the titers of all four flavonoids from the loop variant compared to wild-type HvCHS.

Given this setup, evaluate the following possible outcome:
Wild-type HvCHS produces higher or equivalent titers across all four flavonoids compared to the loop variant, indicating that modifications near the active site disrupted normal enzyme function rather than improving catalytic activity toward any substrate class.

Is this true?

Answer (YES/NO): NO